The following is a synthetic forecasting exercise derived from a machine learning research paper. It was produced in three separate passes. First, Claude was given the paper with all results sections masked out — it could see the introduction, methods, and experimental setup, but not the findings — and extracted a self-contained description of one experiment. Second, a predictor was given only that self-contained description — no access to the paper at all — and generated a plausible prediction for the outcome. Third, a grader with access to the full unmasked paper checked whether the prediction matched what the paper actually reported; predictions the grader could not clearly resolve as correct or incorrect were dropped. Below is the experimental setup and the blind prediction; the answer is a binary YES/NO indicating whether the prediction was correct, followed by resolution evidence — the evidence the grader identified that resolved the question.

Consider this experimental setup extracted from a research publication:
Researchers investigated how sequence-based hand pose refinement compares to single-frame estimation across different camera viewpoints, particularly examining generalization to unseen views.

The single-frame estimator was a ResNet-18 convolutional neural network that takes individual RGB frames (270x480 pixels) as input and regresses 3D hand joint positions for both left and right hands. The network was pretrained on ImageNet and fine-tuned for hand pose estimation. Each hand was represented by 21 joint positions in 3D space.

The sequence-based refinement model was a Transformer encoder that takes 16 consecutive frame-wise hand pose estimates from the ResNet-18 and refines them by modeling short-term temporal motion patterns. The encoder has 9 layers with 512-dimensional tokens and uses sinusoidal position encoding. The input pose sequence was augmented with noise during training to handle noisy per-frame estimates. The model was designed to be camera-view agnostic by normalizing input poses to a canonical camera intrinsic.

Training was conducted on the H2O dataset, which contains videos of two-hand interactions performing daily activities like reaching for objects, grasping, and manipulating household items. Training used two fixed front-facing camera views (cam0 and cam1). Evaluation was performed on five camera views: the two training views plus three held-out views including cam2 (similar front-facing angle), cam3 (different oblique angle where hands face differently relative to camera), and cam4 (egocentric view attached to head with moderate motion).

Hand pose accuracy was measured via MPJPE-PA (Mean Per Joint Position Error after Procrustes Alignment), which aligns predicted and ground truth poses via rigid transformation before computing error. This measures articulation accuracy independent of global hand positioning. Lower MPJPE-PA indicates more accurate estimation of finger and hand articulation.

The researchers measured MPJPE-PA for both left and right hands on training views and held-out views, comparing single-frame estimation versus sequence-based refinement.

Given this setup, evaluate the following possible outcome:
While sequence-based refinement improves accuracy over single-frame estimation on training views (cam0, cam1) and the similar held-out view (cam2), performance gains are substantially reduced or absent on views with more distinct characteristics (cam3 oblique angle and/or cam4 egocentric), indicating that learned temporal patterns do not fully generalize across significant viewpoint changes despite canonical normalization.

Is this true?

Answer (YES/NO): NO